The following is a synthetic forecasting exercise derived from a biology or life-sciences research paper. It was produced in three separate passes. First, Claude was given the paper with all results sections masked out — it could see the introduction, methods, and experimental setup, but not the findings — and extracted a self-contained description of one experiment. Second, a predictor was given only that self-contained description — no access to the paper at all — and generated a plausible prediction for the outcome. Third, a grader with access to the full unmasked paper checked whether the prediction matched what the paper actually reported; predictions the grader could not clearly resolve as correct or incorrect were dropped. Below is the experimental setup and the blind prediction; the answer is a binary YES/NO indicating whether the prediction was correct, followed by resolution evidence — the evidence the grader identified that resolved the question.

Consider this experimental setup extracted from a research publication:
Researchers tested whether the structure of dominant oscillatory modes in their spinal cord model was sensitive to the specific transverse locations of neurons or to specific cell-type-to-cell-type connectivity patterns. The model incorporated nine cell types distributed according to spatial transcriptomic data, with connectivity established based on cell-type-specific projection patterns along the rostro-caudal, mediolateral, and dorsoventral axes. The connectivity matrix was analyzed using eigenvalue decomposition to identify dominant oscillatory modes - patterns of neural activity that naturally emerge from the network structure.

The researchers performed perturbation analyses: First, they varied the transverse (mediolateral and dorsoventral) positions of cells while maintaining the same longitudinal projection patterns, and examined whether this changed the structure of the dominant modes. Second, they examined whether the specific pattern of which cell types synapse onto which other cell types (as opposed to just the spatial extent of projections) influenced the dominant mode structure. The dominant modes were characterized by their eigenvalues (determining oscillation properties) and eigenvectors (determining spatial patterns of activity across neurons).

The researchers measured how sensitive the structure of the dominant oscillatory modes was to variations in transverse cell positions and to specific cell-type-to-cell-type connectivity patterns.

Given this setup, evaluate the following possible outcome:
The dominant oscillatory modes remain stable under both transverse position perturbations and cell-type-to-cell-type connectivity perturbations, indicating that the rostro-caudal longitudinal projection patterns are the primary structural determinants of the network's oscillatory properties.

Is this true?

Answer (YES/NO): YES